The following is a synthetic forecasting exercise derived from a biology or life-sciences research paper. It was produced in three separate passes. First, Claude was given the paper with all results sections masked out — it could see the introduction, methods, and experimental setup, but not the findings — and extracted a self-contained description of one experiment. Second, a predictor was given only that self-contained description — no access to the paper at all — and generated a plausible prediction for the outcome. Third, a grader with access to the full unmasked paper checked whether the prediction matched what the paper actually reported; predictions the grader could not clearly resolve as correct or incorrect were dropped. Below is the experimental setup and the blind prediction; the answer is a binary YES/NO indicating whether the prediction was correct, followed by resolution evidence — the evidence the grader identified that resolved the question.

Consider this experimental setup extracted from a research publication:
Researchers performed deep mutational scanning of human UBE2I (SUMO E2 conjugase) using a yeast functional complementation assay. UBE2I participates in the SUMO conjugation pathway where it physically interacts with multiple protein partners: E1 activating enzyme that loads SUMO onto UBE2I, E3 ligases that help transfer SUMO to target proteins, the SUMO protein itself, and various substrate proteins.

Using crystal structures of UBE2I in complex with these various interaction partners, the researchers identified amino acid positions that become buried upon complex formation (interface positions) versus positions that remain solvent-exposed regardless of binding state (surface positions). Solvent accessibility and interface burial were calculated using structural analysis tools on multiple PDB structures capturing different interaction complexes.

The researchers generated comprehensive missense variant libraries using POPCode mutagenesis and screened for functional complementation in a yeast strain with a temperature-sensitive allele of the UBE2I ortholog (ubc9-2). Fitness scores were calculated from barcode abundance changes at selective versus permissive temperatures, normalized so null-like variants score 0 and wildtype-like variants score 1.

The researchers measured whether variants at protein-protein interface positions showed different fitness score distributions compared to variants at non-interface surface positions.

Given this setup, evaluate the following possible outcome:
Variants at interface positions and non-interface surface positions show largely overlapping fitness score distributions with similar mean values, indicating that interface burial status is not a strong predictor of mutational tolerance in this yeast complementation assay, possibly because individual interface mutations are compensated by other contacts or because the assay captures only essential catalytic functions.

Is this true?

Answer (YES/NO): NO